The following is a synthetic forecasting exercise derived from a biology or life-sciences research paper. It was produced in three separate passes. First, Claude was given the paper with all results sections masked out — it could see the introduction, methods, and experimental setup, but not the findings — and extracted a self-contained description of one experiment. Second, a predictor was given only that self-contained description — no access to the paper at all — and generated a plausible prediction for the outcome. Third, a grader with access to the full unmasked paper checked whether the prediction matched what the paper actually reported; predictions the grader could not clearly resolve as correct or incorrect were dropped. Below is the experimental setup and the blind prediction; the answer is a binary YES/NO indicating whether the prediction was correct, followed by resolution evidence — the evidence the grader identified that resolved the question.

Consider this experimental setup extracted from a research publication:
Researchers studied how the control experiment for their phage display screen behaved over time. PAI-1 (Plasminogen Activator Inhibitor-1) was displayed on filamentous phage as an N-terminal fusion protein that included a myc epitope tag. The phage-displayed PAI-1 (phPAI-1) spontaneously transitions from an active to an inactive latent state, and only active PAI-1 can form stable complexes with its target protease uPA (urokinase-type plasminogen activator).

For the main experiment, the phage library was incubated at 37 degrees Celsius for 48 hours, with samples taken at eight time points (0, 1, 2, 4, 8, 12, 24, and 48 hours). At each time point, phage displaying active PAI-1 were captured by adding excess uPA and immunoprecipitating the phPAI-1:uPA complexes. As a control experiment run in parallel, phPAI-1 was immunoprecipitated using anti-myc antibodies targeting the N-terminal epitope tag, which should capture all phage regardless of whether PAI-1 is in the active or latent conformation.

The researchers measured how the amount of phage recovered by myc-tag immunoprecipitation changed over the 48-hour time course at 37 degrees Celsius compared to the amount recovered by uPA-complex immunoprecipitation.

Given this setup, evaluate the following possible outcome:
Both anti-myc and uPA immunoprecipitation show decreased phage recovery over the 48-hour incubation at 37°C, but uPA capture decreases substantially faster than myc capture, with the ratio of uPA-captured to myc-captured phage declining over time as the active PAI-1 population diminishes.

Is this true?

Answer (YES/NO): NO